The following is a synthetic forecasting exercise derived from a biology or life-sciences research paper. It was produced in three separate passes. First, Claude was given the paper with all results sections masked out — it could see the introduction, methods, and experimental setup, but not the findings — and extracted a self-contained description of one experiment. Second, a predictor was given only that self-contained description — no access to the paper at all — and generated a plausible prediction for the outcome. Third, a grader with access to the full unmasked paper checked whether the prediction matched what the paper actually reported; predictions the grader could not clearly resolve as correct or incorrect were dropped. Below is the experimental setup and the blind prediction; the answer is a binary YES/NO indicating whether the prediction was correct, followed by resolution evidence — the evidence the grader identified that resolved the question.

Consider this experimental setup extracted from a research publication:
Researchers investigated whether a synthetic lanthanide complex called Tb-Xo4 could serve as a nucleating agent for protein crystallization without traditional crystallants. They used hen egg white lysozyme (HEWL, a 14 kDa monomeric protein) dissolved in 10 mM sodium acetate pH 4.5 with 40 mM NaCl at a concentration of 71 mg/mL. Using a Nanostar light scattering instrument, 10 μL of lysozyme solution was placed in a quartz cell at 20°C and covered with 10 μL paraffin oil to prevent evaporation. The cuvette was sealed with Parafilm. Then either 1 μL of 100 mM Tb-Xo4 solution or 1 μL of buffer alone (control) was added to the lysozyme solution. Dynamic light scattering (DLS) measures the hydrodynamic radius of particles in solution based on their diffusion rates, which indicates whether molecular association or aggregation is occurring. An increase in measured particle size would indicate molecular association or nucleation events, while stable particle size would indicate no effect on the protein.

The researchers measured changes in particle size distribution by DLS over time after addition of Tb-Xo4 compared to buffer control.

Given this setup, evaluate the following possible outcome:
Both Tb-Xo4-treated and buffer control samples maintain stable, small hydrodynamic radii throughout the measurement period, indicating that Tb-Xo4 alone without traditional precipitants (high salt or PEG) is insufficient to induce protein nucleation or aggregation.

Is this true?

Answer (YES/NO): NO